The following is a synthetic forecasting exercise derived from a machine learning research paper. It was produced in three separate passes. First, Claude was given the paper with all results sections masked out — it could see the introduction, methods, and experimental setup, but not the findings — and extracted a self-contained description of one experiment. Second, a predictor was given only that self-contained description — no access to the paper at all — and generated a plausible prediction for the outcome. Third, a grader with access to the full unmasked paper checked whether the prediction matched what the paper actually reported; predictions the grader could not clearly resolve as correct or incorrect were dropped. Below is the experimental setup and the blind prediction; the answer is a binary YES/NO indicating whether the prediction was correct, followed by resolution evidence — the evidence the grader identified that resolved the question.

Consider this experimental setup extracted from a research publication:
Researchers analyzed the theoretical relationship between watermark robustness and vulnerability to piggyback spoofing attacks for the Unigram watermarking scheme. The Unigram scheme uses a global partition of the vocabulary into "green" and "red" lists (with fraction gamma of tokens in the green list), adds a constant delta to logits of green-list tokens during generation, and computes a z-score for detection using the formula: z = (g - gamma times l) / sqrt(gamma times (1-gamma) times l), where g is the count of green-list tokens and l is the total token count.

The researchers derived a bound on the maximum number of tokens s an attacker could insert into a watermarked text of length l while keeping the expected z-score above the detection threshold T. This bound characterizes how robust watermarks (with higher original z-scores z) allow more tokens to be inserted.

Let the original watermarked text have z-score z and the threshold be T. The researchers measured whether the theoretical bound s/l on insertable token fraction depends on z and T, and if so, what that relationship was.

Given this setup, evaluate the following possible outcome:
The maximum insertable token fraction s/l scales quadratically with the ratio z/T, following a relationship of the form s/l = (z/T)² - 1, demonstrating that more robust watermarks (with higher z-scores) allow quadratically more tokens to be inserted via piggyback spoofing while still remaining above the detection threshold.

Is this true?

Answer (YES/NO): YES